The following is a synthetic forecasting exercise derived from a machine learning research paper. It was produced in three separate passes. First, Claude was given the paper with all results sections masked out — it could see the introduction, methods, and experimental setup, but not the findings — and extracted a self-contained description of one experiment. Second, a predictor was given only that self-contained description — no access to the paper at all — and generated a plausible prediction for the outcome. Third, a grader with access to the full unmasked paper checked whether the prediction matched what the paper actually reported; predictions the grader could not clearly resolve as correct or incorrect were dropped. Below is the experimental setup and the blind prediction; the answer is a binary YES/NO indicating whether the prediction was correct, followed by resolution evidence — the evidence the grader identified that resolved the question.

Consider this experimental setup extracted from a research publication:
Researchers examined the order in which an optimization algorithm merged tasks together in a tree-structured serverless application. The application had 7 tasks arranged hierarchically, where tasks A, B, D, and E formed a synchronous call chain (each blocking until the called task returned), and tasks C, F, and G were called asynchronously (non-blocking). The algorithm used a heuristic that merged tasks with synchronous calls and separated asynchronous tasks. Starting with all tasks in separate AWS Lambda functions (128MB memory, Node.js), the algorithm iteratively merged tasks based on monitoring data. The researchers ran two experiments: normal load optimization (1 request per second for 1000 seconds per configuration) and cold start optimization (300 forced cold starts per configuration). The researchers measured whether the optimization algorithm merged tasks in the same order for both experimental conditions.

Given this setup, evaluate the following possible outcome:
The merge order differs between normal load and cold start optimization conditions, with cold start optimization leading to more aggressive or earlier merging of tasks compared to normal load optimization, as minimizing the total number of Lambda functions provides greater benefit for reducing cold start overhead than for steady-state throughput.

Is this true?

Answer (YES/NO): NO